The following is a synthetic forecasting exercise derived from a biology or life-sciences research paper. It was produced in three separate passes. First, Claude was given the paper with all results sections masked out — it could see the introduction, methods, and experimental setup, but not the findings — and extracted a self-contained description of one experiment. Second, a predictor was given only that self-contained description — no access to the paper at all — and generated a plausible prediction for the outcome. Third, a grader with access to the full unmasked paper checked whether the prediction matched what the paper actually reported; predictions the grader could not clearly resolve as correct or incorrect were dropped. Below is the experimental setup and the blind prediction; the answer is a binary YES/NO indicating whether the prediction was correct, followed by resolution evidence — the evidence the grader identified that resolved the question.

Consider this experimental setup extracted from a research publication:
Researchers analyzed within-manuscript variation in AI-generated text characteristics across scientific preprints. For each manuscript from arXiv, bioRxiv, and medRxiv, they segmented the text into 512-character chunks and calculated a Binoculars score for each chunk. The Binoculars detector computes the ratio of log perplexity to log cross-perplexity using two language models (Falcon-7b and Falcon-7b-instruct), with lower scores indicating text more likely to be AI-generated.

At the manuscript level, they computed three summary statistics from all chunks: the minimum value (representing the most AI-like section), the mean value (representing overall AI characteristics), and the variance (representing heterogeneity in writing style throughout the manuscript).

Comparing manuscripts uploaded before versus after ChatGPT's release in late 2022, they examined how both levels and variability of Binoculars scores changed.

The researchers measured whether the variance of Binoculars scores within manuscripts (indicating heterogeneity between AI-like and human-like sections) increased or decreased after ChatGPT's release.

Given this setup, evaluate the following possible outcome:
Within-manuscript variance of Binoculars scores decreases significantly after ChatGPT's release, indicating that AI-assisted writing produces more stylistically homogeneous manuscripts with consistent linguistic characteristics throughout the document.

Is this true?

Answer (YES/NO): NO